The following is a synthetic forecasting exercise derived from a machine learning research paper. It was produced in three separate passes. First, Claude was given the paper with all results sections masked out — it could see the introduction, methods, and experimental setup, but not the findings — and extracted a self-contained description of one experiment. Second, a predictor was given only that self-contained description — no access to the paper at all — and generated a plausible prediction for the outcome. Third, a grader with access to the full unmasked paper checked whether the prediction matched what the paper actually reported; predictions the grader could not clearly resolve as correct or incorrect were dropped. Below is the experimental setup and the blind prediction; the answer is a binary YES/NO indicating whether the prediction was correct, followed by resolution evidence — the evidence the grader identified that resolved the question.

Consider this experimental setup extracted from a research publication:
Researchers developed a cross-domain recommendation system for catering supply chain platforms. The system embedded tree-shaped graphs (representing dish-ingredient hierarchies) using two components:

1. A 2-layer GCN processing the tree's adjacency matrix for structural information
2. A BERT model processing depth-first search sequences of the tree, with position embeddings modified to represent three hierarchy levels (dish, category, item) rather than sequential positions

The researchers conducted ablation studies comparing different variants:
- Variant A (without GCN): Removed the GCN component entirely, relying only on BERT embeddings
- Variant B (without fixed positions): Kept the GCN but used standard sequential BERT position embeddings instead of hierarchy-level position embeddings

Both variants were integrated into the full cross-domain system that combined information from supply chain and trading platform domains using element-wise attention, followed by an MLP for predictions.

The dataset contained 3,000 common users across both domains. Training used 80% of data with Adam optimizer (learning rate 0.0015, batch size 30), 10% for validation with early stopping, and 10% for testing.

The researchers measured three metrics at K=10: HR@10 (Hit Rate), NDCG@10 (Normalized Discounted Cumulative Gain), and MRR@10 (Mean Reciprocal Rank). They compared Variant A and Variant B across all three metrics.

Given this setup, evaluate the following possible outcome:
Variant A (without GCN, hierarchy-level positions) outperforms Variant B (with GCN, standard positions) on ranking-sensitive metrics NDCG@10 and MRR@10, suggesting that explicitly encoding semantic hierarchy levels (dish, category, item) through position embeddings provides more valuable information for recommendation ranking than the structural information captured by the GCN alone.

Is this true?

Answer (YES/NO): NO